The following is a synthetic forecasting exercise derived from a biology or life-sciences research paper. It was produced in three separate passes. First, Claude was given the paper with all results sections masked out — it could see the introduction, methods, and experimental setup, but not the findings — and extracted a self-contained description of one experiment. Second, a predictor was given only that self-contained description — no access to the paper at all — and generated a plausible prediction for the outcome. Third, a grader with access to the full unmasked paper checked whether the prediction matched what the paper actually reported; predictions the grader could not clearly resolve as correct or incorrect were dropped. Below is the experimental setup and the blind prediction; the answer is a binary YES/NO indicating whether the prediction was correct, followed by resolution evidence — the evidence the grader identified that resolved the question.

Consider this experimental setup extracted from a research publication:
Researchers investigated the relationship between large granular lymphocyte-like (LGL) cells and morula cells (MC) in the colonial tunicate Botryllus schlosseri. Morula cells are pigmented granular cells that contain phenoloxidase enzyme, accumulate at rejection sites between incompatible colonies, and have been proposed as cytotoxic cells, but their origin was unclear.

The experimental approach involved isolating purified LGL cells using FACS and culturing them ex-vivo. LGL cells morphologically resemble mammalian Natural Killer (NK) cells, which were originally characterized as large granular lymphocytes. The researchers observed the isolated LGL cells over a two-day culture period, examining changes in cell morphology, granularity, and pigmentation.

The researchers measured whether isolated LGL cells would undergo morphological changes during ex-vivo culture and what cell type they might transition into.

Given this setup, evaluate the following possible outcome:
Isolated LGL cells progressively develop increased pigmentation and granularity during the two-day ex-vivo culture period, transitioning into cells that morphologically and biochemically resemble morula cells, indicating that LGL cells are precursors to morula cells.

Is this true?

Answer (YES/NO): YES